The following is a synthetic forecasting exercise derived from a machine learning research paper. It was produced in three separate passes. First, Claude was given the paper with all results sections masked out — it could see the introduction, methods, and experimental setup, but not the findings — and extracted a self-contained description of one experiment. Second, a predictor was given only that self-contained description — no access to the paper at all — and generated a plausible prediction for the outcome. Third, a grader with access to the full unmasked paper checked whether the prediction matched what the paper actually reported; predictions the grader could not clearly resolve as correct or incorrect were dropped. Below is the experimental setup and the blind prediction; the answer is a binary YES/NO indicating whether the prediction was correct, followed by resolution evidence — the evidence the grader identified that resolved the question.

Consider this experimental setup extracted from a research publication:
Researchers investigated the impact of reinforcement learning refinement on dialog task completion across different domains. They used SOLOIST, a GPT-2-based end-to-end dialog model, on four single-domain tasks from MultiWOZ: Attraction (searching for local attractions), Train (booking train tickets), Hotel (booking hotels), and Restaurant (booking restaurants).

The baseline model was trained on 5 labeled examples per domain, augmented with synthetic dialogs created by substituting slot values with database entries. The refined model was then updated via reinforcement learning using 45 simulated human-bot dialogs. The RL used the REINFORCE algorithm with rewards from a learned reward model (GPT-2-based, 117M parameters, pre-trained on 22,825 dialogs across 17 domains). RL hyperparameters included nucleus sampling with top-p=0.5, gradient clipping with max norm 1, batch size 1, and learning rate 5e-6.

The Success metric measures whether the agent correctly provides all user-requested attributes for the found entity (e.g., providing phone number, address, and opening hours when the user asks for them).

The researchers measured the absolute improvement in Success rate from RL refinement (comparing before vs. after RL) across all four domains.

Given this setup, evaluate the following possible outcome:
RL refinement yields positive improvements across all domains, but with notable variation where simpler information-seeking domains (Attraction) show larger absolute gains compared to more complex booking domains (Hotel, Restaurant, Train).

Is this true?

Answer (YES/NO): YES